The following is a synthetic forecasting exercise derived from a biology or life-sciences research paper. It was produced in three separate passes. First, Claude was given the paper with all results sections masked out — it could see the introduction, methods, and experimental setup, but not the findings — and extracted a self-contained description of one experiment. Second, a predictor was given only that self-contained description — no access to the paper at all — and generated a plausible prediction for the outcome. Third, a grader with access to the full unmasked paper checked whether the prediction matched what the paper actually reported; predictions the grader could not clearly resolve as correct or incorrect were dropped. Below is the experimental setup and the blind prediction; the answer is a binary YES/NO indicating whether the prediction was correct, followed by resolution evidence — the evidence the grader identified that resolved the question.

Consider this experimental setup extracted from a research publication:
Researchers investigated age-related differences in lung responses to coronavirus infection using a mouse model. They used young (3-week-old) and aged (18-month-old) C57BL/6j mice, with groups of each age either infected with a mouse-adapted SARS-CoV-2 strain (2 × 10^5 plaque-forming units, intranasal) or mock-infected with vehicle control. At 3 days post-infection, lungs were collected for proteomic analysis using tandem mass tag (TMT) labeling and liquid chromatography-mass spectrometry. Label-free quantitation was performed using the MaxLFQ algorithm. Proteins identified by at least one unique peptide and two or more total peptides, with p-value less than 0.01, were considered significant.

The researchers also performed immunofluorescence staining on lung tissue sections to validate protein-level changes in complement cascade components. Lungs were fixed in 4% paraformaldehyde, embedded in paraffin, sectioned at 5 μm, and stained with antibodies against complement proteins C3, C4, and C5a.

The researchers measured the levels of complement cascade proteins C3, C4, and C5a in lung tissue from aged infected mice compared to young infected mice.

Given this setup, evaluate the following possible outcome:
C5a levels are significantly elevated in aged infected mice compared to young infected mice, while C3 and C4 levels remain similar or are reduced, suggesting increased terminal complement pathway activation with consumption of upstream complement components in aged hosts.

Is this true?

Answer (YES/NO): NO